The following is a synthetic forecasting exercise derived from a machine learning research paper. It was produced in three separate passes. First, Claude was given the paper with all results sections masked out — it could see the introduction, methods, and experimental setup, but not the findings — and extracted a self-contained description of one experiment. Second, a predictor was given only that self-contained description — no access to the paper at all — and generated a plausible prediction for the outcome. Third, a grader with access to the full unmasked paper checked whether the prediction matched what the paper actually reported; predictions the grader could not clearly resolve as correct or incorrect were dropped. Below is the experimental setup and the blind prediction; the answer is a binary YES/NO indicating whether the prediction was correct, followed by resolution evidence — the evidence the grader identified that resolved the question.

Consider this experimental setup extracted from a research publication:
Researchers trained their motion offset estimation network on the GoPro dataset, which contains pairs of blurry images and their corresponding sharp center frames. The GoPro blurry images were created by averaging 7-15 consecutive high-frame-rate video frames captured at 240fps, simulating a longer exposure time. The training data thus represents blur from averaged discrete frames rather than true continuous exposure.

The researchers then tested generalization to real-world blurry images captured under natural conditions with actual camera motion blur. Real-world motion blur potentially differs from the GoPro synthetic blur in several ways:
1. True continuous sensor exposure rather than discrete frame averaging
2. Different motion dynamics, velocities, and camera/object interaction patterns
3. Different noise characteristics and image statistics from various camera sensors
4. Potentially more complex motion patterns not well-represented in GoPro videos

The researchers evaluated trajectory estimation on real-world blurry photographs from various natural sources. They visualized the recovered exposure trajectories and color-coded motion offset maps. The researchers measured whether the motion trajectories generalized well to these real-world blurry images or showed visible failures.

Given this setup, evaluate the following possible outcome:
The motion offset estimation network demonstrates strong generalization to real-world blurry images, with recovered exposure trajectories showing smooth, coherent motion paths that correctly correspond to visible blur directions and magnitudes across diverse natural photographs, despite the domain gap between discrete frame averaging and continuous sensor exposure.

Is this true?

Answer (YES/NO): NO